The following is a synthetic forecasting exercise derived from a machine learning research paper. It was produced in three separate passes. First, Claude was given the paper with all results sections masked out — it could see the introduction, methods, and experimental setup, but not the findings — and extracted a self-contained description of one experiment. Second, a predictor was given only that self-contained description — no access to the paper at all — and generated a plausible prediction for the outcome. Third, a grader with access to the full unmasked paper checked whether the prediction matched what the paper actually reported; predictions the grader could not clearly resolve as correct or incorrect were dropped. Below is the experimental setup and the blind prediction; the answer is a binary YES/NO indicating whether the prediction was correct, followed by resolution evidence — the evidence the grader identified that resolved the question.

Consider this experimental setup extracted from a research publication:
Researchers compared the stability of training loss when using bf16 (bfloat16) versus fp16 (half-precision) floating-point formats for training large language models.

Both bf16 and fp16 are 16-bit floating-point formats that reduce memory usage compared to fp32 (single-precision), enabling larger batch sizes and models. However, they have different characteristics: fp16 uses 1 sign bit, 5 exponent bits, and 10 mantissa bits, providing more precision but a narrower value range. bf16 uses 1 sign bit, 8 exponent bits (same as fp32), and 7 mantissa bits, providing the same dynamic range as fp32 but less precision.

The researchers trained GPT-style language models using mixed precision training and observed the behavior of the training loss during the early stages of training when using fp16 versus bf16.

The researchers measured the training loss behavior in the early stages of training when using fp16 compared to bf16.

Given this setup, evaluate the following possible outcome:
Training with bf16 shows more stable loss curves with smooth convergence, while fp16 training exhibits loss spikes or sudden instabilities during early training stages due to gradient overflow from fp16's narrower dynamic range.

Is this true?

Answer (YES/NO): YES